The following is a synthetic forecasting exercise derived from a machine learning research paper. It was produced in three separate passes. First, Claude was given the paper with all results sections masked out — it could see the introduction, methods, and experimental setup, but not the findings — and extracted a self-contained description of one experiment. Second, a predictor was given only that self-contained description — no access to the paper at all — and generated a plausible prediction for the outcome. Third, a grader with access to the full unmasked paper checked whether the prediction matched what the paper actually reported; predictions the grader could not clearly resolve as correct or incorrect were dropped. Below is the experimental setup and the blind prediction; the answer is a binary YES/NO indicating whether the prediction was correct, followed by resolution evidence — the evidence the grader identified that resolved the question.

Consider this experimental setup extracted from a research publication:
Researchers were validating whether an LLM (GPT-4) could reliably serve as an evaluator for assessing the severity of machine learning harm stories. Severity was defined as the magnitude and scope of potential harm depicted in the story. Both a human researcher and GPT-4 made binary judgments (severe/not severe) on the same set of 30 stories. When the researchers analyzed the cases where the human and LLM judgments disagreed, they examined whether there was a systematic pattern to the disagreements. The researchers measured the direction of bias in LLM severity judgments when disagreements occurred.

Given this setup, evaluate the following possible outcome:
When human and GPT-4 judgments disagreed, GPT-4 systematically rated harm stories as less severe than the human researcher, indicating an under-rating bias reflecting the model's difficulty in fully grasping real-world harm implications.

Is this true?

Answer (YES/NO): NO